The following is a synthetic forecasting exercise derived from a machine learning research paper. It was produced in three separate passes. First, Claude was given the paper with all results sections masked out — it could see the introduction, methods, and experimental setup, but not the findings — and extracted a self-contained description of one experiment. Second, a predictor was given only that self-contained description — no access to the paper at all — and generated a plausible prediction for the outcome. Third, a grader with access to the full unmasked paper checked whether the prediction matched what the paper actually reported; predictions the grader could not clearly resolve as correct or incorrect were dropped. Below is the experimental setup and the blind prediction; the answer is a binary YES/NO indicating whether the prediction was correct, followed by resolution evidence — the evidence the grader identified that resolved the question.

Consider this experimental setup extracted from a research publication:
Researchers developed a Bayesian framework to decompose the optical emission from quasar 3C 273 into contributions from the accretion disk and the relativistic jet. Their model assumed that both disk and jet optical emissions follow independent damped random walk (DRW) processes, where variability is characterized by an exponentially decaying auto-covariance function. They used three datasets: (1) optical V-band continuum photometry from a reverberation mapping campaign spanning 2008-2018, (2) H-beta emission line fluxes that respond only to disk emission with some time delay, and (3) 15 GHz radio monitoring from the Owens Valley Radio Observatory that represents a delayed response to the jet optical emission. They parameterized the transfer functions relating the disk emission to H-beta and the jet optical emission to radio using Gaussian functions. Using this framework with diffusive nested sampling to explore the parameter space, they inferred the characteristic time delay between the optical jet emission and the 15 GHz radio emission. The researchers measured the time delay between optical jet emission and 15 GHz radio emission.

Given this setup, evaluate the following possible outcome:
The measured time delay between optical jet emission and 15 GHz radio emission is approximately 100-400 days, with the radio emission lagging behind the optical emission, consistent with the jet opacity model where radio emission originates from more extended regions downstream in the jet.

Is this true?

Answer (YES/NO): NO